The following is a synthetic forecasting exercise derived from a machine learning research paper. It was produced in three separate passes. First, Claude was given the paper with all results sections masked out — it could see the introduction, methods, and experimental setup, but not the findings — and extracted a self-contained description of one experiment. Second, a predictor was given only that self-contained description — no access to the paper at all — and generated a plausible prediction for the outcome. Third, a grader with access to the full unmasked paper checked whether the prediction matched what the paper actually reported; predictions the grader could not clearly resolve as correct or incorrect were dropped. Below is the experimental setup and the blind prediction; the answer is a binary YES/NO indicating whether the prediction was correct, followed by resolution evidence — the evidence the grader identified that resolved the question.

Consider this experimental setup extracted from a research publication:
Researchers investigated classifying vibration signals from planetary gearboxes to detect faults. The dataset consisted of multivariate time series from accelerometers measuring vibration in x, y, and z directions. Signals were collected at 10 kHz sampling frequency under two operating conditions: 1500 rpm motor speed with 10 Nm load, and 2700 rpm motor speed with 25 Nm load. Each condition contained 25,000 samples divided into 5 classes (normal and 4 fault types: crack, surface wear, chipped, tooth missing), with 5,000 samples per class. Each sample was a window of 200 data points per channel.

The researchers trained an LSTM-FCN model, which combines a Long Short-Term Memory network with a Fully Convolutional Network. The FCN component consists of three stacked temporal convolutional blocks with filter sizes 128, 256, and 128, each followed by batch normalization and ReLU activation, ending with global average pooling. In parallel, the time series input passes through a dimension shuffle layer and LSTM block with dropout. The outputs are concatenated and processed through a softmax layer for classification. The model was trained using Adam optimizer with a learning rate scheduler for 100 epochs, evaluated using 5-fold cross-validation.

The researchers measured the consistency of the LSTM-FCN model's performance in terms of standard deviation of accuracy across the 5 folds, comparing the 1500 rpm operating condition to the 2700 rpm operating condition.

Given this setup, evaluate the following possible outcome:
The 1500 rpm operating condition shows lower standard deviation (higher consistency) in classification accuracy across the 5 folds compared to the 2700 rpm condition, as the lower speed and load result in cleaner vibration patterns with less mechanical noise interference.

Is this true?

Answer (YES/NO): NO